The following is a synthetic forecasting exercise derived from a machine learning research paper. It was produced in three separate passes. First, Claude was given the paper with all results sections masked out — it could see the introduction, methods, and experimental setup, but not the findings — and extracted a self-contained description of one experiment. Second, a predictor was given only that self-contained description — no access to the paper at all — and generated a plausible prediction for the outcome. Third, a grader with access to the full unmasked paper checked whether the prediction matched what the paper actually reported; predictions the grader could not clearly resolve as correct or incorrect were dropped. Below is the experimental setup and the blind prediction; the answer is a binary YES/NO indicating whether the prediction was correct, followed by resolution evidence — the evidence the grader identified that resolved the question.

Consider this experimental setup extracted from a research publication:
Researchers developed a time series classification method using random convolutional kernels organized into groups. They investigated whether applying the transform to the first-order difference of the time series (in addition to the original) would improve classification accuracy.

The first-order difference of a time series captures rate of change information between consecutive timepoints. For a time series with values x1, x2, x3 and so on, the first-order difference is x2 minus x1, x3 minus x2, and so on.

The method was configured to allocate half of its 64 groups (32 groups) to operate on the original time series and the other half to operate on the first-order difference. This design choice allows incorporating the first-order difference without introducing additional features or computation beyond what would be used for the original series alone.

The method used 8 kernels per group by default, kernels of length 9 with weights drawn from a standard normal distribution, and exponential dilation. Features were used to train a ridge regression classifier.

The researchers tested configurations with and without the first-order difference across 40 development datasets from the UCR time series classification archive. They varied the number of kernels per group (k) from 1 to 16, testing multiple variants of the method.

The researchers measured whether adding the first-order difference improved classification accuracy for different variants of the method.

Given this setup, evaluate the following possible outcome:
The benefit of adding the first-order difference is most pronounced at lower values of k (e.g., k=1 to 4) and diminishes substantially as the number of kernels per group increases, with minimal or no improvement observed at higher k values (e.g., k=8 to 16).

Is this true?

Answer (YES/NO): NO